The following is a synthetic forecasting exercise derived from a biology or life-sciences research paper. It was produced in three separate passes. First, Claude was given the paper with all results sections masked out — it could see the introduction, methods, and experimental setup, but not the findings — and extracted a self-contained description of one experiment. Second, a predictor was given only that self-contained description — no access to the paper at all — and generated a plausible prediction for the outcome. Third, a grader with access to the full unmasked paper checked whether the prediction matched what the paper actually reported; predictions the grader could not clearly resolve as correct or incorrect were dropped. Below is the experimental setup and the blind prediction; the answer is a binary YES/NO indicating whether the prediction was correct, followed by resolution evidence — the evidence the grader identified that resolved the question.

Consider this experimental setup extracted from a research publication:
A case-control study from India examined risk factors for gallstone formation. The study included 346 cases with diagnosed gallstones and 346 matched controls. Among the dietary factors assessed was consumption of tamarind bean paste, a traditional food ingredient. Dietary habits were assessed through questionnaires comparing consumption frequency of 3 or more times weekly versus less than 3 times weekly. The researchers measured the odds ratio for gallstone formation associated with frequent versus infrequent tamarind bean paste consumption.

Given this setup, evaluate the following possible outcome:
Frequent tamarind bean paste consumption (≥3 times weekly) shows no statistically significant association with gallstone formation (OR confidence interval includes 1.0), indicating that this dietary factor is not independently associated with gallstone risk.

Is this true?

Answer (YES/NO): NO